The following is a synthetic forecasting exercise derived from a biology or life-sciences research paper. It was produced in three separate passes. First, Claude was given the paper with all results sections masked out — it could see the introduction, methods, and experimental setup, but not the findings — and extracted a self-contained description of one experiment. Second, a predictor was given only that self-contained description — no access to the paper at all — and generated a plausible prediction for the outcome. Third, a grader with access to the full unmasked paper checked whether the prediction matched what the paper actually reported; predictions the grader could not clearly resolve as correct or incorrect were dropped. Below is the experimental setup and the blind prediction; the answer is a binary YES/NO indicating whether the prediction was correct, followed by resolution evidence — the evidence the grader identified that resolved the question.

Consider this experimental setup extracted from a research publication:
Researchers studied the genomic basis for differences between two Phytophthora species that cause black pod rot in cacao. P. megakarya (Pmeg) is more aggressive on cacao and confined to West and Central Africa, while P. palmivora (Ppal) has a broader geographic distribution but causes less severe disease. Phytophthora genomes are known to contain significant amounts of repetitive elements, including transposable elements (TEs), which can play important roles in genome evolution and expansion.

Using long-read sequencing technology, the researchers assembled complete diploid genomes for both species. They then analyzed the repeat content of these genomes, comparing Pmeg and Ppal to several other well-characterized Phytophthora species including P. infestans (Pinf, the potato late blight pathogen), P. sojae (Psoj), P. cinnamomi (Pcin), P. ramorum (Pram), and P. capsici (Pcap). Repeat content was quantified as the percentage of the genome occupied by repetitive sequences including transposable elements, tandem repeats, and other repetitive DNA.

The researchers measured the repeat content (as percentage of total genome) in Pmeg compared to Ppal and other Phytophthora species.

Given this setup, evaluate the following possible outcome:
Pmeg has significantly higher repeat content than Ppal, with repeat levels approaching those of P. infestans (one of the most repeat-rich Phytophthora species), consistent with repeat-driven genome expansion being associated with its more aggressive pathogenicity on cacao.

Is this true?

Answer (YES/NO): NO